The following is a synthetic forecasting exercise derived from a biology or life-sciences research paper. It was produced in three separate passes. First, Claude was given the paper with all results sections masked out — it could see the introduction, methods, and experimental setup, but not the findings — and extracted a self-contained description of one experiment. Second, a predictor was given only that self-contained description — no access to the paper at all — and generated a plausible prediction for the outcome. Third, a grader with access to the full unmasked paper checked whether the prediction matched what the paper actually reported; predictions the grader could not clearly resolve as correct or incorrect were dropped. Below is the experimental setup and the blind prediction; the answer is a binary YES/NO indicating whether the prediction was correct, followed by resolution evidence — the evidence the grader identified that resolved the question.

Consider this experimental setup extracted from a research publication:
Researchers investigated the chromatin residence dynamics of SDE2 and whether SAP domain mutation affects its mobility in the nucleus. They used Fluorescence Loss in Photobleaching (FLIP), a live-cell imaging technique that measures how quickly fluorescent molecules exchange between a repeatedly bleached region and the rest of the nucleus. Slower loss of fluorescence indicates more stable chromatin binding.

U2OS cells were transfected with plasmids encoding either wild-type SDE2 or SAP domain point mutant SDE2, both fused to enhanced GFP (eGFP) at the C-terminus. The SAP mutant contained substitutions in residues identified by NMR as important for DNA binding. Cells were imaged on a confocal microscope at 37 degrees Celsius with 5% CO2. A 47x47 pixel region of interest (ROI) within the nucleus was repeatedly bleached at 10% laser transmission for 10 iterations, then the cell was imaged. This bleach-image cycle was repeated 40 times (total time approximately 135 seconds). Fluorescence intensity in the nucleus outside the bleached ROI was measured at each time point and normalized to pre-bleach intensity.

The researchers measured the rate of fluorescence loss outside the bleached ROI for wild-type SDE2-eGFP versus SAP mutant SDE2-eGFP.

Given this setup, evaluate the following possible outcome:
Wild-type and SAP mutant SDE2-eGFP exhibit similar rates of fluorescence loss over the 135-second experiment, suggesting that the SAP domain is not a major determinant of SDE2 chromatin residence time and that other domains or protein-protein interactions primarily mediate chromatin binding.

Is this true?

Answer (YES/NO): NO